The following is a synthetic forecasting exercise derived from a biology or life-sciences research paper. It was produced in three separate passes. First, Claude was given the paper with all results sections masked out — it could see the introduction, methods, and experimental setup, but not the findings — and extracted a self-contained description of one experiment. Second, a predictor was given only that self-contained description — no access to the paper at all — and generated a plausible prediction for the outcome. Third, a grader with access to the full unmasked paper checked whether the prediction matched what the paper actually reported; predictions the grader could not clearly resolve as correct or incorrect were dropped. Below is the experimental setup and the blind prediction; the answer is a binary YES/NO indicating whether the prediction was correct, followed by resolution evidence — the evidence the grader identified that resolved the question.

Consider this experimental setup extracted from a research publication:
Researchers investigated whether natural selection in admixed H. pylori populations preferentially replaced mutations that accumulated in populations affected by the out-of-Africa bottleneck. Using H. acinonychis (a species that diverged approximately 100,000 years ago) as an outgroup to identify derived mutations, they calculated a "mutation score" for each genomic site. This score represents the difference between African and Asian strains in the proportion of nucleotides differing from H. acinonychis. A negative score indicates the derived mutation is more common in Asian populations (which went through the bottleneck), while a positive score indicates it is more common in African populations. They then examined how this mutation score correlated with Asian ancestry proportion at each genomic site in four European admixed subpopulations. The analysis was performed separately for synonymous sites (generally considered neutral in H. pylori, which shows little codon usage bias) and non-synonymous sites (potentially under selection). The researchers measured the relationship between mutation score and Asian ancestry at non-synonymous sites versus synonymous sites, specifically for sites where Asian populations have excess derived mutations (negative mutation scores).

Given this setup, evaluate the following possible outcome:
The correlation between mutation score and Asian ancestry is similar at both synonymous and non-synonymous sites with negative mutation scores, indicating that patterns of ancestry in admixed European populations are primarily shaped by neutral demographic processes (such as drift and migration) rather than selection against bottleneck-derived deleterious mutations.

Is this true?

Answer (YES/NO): NO